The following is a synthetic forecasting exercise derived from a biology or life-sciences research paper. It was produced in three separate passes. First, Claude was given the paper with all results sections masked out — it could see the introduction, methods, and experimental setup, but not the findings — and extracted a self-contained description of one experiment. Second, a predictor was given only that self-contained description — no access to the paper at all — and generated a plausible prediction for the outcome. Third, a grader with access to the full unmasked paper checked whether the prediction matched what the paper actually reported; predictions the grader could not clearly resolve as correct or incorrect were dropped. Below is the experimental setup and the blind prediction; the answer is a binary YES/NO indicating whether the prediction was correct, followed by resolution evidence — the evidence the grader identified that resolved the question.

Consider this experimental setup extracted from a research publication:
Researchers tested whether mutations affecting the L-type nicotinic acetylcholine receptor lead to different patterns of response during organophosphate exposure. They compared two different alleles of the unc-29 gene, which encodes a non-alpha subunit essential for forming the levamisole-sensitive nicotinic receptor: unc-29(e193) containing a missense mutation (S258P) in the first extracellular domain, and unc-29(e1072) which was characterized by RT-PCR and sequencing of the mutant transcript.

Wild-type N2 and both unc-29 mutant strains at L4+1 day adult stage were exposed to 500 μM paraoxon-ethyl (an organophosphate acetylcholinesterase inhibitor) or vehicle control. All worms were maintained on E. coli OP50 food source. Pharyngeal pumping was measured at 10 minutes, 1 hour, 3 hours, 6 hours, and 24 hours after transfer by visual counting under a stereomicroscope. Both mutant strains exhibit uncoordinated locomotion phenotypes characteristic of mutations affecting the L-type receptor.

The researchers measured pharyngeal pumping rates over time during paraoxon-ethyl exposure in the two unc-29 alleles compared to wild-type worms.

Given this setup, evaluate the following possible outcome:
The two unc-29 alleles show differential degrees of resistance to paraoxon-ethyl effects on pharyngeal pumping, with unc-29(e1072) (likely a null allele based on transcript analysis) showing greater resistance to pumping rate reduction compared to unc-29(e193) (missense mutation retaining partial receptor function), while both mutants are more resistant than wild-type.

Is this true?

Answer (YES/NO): NO